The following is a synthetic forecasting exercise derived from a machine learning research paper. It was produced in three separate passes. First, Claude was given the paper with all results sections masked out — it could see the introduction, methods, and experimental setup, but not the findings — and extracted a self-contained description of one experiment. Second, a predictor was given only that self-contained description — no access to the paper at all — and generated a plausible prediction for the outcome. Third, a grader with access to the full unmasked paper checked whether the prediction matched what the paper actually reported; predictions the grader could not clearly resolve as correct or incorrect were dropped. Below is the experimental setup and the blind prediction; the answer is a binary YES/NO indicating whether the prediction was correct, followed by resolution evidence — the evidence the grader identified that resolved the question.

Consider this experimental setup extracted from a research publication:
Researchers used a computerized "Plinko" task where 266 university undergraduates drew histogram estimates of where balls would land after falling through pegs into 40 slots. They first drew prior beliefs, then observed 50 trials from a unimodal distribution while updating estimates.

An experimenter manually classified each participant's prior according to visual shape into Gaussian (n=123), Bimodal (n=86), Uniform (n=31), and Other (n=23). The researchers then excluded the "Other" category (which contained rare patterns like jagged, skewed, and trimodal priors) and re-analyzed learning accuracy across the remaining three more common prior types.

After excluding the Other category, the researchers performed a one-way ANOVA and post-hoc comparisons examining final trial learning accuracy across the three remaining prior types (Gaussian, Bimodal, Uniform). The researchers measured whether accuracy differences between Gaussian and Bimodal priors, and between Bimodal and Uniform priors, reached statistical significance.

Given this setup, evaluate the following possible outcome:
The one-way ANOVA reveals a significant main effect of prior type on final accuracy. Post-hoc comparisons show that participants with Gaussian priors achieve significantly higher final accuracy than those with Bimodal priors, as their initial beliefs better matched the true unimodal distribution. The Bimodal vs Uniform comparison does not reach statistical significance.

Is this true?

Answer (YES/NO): NO